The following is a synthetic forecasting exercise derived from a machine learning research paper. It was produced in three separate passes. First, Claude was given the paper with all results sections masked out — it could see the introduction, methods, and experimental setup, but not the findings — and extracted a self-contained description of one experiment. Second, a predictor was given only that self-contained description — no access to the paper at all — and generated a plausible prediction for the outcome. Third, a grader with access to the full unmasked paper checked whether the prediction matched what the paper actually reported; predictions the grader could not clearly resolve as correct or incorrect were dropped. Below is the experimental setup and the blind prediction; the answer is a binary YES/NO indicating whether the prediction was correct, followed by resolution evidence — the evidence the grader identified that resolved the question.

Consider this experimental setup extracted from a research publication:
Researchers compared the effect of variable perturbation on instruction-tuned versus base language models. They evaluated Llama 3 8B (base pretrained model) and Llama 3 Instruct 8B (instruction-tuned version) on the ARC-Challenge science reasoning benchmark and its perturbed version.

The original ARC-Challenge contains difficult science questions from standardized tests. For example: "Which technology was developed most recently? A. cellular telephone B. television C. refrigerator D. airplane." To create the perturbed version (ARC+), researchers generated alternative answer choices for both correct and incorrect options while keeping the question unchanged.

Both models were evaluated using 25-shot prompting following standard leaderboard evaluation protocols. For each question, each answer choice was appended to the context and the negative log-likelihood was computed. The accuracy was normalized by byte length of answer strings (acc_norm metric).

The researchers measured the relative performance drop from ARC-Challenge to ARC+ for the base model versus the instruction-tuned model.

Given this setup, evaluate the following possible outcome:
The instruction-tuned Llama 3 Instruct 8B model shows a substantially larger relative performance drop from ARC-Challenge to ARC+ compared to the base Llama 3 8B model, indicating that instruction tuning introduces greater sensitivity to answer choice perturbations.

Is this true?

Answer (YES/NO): NO